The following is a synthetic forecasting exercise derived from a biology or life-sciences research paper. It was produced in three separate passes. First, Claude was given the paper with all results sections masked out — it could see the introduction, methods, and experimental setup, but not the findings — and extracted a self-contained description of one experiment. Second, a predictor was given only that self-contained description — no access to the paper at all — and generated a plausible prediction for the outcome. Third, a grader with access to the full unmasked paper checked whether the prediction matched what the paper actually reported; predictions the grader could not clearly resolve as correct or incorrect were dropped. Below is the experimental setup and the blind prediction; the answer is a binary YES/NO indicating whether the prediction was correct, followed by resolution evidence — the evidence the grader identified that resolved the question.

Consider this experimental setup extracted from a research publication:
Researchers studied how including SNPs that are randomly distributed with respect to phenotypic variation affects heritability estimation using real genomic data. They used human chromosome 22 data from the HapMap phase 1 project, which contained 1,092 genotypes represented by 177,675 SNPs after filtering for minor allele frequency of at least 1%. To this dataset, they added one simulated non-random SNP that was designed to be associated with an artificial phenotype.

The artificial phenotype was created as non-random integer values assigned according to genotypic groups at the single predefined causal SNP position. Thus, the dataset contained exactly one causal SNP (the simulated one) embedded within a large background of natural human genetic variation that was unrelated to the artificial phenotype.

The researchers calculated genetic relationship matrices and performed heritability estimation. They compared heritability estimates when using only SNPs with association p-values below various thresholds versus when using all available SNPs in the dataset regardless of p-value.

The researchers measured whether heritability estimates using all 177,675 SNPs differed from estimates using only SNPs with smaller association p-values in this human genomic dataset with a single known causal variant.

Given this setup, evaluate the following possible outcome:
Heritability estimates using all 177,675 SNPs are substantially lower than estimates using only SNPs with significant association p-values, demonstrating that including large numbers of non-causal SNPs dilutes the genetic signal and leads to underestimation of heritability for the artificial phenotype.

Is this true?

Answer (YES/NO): YES